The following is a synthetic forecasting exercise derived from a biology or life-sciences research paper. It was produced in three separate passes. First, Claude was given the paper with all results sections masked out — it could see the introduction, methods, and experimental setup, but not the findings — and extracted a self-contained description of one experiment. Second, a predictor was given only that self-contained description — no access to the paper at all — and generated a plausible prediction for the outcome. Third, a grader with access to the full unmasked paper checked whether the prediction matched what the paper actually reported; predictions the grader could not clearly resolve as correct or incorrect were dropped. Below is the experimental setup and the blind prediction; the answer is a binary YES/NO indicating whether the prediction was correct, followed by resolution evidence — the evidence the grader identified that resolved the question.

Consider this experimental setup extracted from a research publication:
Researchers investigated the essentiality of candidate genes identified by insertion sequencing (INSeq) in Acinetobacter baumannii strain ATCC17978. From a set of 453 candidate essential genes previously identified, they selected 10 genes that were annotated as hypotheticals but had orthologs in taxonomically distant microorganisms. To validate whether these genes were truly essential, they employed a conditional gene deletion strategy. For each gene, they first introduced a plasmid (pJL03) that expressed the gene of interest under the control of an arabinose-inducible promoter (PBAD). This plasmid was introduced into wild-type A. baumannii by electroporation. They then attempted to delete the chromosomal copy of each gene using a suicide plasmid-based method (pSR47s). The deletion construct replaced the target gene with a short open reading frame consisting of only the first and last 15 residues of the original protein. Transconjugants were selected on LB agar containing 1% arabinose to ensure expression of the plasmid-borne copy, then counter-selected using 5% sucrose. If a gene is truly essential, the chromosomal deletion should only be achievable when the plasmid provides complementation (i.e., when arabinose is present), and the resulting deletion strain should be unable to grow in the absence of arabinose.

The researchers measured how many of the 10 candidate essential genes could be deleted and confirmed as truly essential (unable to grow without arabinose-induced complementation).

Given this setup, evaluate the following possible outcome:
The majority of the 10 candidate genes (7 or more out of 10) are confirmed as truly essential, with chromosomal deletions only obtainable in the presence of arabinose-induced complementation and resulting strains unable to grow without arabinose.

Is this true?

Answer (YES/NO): NO